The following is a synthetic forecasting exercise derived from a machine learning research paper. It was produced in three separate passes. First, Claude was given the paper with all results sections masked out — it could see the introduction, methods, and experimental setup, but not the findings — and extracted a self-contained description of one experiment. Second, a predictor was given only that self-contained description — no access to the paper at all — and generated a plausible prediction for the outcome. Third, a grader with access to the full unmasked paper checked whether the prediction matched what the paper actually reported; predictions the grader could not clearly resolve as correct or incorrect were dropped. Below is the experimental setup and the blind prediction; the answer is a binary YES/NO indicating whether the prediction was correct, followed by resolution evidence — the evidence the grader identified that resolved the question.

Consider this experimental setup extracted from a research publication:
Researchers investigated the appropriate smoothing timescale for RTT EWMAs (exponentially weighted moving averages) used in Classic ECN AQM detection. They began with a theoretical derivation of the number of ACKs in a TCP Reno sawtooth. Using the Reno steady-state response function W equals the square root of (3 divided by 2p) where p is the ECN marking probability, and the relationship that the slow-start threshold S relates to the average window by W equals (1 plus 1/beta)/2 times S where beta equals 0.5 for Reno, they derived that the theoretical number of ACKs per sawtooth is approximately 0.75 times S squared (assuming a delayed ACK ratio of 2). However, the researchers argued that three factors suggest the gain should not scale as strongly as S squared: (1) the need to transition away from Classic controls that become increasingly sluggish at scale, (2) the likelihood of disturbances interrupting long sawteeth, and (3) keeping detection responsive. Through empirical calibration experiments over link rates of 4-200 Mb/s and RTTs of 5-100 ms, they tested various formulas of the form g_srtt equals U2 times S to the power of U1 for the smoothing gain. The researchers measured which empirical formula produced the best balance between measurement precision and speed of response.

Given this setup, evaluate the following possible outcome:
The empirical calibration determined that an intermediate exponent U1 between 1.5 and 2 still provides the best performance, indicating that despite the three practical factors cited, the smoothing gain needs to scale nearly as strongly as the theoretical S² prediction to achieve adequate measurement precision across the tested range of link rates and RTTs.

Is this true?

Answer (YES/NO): NO